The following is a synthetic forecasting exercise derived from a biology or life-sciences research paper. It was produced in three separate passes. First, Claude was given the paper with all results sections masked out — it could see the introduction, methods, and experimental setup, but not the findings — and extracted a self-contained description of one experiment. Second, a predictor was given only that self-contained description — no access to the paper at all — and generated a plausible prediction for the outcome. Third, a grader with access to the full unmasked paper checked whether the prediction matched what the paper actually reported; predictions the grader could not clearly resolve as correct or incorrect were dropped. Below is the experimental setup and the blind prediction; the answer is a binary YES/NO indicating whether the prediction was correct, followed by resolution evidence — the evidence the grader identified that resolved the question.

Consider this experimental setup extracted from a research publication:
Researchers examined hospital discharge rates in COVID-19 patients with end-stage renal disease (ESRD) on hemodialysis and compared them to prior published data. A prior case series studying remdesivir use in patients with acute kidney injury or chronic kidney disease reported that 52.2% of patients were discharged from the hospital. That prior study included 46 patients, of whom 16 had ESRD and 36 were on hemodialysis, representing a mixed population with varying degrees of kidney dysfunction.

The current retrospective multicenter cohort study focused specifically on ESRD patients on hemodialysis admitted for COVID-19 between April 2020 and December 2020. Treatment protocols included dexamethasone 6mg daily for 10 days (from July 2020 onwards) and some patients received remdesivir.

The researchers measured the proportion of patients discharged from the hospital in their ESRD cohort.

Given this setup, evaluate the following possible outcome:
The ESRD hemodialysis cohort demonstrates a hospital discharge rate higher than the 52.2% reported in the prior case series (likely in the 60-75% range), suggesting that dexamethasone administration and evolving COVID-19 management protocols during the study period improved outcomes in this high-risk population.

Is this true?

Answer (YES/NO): YES